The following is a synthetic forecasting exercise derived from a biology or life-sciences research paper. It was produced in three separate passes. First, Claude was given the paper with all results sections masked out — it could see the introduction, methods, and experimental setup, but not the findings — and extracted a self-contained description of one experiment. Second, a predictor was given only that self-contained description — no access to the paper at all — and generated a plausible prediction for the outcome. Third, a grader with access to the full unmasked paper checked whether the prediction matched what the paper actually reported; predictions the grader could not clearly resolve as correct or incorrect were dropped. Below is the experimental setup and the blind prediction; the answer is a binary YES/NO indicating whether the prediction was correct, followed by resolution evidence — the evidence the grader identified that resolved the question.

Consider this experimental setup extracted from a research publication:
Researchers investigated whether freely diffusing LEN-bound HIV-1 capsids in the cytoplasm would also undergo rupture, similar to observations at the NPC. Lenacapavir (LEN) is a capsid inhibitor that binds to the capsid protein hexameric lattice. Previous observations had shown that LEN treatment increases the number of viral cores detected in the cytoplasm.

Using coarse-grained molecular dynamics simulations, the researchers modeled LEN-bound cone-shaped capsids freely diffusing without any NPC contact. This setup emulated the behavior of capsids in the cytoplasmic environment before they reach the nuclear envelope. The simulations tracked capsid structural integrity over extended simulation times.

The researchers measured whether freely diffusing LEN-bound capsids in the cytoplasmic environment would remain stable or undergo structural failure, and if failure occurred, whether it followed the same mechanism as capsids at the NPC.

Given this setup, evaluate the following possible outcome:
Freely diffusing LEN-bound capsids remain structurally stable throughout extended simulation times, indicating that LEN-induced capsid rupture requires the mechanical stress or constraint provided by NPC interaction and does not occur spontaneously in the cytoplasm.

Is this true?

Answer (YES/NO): NO